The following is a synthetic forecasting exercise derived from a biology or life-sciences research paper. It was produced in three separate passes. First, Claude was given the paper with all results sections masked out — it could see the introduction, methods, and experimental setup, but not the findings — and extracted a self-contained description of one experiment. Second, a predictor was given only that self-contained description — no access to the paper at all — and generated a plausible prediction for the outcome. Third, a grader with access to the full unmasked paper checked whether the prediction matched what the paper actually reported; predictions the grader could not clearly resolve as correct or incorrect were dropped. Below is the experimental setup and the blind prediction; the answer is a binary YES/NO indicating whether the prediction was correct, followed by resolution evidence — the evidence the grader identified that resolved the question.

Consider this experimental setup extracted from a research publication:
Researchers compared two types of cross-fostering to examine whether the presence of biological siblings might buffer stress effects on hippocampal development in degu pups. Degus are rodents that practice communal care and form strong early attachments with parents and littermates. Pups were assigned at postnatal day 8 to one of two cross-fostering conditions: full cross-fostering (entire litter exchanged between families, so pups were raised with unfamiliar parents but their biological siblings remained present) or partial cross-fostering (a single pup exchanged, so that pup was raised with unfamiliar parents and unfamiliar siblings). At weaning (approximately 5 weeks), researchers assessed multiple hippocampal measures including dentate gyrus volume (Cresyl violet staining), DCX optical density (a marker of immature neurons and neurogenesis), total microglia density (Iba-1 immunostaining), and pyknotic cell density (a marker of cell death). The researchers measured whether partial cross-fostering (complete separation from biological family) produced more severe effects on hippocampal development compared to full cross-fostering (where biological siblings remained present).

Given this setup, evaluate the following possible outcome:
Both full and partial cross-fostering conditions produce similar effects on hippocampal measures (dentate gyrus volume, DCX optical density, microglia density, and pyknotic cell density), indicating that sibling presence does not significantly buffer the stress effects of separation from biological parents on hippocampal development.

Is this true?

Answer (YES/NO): NO